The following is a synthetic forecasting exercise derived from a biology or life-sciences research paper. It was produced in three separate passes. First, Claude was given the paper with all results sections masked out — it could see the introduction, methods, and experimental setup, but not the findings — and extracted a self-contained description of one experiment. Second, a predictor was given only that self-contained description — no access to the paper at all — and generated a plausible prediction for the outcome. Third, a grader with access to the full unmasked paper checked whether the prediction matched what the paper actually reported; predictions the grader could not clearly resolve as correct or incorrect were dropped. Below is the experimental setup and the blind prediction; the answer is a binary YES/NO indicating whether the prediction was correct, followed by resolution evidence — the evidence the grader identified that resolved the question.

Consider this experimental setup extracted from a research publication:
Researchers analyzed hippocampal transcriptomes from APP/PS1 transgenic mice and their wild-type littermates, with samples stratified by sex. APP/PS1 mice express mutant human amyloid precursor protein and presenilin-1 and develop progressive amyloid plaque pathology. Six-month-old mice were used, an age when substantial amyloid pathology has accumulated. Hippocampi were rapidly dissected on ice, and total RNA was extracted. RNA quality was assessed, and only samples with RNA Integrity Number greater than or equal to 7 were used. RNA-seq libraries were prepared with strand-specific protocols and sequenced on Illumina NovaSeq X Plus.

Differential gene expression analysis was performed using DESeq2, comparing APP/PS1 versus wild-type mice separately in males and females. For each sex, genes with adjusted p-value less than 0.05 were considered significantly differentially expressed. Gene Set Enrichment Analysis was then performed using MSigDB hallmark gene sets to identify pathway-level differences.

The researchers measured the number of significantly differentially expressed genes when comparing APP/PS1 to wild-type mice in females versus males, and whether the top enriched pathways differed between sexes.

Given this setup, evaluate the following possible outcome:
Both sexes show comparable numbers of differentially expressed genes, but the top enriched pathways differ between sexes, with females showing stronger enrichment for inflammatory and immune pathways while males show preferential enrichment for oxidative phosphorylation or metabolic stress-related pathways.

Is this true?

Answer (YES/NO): NO